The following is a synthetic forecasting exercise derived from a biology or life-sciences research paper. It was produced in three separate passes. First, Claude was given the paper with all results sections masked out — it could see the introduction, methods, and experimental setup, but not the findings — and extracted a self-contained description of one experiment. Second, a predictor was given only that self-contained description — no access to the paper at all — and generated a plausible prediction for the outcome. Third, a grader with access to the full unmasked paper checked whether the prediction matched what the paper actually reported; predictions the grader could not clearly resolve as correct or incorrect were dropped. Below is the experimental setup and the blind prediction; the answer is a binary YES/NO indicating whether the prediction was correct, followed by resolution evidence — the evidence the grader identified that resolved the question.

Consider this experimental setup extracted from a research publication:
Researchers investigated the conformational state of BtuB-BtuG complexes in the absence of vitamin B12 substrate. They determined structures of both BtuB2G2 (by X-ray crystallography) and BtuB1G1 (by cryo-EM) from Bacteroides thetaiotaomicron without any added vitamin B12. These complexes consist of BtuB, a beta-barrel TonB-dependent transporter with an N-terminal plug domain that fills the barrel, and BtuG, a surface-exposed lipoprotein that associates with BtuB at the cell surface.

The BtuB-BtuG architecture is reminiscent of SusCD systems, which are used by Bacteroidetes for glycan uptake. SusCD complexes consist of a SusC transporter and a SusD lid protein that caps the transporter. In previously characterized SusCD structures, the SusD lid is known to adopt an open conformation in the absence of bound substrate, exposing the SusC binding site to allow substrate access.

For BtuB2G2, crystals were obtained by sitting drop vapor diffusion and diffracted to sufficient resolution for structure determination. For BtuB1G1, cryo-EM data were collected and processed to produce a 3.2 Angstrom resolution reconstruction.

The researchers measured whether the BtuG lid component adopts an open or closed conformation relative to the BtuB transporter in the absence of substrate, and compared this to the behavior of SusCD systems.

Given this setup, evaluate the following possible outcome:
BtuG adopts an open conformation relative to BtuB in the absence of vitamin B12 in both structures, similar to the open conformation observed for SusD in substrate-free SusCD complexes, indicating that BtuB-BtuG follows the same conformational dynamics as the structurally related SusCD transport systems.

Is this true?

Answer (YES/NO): NO